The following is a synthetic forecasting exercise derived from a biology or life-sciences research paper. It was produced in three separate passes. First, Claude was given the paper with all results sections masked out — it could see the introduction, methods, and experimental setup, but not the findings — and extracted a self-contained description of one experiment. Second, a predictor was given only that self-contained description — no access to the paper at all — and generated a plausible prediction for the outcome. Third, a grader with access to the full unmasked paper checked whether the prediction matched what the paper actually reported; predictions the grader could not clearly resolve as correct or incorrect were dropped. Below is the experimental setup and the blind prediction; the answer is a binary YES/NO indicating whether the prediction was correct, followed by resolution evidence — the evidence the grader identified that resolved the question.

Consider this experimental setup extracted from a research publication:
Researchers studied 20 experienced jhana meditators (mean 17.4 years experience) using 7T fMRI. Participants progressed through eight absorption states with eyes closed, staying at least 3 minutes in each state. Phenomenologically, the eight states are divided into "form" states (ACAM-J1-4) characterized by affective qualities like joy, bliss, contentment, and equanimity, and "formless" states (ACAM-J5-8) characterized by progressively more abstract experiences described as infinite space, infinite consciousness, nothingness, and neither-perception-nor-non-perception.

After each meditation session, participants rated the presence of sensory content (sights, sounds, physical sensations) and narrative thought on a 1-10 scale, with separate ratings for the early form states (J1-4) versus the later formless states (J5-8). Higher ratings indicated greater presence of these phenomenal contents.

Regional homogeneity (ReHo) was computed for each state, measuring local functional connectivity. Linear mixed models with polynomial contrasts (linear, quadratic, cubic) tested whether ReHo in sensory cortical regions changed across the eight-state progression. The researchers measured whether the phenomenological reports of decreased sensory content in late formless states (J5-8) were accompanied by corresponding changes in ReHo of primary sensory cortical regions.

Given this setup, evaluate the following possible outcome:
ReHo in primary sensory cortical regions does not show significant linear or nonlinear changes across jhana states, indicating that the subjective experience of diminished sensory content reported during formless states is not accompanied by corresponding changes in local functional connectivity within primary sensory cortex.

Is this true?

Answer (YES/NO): NO